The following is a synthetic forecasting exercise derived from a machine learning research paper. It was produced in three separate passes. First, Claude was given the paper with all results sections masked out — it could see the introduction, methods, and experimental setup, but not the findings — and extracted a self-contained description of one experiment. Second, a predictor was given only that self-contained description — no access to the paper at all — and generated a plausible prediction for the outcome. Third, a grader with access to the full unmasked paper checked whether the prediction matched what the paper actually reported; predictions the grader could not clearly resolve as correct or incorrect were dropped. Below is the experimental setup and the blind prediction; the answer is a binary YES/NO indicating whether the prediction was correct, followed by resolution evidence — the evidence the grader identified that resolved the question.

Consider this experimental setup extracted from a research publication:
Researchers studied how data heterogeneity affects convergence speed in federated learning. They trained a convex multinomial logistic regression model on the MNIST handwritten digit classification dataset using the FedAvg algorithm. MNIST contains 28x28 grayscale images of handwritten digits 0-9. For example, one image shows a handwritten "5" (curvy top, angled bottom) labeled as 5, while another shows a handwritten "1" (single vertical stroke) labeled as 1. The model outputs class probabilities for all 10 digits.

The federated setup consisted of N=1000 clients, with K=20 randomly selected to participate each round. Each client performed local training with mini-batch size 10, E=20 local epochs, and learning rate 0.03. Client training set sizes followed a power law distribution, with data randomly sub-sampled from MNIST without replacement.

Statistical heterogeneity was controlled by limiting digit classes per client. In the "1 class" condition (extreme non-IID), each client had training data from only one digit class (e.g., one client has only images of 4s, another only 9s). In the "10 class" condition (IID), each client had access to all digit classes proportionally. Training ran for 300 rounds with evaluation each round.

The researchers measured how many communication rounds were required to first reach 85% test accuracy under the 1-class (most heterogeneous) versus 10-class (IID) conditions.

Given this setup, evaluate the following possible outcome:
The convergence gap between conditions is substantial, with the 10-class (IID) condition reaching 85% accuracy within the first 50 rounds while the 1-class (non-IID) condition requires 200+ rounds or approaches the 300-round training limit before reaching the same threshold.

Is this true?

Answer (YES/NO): NO